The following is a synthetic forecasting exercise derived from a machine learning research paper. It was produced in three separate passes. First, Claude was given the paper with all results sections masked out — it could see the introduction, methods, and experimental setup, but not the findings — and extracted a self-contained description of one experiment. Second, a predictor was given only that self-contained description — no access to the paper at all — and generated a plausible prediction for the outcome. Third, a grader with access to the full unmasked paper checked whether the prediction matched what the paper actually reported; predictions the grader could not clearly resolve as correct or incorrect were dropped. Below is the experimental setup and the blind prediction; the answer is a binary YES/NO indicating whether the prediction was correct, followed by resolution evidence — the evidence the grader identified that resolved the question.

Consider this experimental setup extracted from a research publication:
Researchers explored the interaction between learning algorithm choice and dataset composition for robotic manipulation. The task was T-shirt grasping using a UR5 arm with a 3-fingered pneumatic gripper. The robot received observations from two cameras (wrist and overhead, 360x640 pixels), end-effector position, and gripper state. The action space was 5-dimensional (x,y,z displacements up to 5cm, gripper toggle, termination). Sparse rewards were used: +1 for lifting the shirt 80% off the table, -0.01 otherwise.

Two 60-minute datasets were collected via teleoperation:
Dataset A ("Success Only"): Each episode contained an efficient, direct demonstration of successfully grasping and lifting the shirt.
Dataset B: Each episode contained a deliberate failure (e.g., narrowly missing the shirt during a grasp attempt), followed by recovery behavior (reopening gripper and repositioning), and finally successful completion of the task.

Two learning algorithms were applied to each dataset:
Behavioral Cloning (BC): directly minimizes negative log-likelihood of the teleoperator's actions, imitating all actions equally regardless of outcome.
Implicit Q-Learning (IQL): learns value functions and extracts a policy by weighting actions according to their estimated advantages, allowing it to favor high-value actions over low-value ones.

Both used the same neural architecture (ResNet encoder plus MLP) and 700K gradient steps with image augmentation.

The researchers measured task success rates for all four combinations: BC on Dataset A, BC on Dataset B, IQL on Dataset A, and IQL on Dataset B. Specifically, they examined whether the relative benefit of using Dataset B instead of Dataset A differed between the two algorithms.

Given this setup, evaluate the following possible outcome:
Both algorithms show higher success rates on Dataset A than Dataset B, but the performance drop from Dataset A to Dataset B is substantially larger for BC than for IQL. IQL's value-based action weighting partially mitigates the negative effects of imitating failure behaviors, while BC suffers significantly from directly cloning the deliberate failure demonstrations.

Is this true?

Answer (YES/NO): NO